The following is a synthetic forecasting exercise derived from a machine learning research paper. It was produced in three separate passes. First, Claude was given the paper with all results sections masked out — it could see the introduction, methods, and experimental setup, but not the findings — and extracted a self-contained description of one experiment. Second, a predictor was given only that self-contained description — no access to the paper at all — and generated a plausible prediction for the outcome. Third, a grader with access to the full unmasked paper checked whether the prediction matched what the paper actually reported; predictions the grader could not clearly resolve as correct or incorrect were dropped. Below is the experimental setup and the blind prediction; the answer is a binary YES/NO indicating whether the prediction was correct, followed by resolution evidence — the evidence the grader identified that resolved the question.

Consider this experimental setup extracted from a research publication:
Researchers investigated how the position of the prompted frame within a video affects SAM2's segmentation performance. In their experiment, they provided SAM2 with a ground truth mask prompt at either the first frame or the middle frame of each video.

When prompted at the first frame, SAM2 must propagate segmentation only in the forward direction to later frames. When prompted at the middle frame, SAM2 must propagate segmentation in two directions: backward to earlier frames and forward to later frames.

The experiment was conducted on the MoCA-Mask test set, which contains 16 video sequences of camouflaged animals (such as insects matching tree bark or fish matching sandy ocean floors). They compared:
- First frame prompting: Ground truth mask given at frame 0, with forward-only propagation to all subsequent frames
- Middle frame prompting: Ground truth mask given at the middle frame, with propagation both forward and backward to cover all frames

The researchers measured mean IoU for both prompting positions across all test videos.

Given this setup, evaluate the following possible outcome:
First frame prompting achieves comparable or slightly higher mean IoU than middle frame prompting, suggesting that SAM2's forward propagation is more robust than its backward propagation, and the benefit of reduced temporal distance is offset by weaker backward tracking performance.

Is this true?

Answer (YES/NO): NO